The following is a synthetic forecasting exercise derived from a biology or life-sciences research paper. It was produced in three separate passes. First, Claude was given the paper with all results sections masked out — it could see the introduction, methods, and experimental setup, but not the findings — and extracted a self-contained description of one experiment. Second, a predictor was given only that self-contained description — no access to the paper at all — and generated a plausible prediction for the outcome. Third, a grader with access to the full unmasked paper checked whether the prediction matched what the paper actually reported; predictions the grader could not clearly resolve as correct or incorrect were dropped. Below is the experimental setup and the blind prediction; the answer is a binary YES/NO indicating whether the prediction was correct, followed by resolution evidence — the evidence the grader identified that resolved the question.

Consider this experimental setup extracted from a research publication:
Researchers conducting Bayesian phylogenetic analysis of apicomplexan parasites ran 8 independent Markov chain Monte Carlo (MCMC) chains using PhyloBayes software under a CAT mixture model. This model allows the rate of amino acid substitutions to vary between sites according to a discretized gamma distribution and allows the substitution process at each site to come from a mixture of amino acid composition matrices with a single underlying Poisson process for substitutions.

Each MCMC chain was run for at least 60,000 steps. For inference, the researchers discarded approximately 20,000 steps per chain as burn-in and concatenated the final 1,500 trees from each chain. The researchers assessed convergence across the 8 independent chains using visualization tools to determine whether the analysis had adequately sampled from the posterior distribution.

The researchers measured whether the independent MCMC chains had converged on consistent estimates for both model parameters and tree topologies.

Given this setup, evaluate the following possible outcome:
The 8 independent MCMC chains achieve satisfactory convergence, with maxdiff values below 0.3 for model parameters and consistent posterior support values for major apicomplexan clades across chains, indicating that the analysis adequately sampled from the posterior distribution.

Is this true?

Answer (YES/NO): NO